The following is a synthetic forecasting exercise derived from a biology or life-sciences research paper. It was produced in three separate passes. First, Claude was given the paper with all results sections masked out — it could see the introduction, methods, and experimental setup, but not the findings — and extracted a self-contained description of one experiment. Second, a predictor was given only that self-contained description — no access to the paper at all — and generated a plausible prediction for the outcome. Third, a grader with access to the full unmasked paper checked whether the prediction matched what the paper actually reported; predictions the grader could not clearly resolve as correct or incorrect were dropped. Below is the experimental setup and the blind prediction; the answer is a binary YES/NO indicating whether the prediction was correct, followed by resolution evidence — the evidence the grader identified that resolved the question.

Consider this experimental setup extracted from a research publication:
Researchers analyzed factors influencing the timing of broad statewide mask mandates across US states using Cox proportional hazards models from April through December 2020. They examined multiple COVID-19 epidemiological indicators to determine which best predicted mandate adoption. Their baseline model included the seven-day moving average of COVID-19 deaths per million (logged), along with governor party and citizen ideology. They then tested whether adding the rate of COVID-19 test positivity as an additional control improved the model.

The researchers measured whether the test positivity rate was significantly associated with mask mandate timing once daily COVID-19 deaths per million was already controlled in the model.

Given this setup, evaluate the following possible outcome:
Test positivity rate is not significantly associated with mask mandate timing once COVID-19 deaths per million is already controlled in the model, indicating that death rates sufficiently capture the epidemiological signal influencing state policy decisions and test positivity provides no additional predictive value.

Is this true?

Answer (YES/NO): YES